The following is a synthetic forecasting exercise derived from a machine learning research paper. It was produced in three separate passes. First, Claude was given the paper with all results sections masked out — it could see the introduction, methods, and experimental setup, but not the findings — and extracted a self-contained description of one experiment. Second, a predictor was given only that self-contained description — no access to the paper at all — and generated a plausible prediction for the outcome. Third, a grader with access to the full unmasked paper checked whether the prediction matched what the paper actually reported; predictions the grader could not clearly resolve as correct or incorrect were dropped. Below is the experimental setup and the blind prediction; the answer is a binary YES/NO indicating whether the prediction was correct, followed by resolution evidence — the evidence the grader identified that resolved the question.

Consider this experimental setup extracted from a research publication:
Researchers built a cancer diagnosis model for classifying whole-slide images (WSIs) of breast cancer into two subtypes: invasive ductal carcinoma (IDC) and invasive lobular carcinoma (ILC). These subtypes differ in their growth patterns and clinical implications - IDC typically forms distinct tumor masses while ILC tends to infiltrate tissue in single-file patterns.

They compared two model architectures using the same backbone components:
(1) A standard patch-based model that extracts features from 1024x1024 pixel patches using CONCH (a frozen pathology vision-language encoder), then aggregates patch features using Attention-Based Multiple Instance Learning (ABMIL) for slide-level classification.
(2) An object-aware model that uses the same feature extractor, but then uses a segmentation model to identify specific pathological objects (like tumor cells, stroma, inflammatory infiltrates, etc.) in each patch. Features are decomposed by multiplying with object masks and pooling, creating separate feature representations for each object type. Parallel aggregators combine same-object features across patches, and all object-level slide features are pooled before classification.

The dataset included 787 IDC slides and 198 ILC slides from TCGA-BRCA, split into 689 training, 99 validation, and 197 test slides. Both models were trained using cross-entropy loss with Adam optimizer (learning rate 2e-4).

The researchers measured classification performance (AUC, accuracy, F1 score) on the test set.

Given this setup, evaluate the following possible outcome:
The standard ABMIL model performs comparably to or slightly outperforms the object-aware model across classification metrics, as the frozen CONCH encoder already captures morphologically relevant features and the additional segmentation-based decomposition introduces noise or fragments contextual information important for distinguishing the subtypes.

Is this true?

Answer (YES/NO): NO